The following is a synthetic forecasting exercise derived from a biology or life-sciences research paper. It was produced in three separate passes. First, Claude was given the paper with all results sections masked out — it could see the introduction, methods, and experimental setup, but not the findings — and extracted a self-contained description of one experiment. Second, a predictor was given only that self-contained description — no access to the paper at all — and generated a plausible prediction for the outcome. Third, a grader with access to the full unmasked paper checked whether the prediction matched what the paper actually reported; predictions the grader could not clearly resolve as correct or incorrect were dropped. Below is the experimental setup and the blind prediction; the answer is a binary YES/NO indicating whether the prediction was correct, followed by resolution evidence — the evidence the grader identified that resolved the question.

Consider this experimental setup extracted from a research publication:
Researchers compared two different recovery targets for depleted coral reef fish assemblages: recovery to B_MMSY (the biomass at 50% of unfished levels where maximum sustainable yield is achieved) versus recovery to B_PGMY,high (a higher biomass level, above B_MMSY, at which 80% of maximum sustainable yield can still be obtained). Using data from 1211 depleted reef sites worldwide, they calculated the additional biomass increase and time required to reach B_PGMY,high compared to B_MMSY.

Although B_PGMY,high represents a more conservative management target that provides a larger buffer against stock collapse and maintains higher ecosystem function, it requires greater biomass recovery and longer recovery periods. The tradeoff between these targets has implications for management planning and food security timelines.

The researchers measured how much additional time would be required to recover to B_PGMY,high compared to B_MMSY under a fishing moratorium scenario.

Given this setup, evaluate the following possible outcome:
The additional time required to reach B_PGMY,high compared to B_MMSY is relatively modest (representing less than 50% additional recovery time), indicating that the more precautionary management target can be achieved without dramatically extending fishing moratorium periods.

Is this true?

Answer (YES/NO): NO